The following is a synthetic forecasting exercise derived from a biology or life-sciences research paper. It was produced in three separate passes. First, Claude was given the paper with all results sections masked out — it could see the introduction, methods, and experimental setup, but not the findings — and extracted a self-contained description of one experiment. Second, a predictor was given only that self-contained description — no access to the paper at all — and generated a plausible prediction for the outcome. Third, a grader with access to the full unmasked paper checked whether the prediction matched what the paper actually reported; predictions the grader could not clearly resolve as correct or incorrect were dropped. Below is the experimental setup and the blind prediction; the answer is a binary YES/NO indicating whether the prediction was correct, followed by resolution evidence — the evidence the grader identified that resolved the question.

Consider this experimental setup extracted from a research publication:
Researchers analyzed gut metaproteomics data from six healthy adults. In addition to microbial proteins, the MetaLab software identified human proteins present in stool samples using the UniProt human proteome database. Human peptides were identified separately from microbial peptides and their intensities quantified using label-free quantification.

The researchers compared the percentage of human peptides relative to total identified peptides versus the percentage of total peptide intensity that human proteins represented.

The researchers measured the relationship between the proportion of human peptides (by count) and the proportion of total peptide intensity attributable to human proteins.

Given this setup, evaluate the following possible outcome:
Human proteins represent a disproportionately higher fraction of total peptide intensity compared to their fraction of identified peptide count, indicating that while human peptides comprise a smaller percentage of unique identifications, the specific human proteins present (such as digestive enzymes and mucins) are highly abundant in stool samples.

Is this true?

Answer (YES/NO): YES